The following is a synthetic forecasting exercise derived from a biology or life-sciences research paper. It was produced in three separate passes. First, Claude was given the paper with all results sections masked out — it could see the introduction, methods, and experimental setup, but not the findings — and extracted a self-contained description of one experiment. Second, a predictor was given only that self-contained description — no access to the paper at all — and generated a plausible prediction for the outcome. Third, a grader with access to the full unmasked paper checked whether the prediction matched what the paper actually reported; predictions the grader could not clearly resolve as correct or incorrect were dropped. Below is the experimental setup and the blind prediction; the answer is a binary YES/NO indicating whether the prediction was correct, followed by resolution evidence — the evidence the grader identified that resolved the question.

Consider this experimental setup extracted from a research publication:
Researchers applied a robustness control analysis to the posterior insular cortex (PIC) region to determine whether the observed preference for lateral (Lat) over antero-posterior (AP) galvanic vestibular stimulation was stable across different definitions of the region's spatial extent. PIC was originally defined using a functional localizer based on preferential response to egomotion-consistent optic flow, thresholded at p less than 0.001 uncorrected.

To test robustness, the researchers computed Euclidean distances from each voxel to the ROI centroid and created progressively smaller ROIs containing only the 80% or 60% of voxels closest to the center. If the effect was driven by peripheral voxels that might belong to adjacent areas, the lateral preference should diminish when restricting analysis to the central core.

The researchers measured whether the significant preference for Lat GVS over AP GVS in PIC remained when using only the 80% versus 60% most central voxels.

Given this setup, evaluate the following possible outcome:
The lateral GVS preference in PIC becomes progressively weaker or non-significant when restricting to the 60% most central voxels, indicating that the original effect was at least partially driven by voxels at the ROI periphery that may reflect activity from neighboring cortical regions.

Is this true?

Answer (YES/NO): YES